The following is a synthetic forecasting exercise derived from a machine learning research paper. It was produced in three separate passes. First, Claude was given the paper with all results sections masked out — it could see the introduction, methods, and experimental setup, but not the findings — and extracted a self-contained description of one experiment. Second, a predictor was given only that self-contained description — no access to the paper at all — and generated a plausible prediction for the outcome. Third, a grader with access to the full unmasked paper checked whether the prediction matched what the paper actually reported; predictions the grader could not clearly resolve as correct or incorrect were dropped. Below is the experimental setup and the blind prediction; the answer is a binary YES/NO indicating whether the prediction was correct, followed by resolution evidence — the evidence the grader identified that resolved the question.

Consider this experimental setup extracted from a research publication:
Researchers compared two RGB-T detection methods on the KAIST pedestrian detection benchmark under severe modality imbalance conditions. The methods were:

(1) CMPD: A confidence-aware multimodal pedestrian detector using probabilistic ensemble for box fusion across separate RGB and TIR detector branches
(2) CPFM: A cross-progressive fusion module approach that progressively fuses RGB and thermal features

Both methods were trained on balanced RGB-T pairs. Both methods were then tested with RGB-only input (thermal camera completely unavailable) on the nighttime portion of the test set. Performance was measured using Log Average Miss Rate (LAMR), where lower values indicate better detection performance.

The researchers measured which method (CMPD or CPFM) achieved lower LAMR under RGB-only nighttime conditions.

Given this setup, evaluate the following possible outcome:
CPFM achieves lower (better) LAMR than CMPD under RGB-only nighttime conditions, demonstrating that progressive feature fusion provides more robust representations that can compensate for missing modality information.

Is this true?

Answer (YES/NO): NO